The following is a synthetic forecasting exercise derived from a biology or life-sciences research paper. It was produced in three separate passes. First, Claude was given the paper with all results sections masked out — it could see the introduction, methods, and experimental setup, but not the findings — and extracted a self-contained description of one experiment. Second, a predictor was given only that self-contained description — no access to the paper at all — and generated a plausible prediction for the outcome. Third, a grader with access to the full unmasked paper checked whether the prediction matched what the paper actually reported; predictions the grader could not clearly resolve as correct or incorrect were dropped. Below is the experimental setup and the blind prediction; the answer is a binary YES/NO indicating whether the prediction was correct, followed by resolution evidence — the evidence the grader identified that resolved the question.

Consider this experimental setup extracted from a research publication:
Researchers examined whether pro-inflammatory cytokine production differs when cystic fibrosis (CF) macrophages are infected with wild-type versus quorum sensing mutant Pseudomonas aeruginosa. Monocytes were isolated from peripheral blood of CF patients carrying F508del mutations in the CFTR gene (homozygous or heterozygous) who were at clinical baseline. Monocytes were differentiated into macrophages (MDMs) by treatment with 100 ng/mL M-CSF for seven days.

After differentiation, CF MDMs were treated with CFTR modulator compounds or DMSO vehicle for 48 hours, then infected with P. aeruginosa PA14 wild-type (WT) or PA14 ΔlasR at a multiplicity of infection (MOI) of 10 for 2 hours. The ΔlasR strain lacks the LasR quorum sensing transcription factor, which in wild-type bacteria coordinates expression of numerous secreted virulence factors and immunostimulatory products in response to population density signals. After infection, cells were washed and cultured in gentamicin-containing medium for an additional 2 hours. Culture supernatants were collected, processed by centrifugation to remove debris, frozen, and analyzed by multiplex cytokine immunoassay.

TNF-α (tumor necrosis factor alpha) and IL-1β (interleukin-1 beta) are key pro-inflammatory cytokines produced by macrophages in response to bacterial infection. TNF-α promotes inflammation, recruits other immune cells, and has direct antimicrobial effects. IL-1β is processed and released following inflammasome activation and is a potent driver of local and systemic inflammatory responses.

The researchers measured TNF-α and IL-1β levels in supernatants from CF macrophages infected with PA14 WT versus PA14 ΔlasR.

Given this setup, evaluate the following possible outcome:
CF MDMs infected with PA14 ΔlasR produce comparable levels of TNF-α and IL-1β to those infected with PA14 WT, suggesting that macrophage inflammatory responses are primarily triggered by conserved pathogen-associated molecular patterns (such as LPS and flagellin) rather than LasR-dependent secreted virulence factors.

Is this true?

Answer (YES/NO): NO